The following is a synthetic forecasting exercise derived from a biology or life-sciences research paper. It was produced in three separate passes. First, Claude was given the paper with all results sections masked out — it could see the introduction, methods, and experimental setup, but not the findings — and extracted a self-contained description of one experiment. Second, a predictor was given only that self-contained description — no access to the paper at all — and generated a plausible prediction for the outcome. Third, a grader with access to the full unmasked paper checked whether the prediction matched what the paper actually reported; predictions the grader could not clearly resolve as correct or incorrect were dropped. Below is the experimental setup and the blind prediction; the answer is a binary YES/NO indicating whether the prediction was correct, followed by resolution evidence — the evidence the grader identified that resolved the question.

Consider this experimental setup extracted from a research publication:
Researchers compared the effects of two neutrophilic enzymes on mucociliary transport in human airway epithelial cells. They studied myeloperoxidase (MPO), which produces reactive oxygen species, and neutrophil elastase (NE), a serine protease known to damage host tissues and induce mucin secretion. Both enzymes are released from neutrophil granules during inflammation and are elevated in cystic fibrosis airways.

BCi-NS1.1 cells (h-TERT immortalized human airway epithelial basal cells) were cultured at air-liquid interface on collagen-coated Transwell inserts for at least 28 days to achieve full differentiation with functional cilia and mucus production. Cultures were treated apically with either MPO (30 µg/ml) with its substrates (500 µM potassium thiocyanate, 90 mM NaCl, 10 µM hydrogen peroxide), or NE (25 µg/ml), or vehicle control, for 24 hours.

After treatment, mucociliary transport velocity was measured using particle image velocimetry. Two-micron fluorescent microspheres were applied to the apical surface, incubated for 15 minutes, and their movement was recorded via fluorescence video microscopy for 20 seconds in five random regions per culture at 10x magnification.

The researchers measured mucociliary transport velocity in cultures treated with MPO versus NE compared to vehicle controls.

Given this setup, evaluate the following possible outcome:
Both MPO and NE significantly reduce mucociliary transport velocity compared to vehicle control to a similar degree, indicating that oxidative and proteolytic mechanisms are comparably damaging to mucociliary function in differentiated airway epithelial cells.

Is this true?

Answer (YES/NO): NO